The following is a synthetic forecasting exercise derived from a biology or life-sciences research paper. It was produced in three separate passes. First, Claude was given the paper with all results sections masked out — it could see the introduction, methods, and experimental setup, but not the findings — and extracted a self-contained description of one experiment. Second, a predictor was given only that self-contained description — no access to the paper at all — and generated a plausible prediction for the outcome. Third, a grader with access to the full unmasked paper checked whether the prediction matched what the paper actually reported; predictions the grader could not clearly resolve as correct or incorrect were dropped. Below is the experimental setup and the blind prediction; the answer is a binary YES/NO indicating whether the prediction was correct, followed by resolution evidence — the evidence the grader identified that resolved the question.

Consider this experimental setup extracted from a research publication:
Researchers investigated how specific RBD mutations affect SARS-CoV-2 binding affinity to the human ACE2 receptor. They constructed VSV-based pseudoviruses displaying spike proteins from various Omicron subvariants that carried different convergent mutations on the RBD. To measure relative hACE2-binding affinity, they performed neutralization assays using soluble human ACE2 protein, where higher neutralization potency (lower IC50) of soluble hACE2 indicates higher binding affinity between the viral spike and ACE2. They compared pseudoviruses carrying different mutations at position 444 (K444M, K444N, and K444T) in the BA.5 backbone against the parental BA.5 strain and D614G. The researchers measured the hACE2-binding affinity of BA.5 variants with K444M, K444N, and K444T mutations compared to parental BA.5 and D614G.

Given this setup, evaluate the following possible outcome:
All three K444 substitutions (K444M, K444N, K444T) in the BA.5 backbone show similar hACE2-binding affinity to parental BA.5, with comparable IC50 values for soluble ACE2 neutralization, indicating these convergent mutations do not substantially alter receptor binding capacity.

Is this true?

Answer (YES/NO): NO